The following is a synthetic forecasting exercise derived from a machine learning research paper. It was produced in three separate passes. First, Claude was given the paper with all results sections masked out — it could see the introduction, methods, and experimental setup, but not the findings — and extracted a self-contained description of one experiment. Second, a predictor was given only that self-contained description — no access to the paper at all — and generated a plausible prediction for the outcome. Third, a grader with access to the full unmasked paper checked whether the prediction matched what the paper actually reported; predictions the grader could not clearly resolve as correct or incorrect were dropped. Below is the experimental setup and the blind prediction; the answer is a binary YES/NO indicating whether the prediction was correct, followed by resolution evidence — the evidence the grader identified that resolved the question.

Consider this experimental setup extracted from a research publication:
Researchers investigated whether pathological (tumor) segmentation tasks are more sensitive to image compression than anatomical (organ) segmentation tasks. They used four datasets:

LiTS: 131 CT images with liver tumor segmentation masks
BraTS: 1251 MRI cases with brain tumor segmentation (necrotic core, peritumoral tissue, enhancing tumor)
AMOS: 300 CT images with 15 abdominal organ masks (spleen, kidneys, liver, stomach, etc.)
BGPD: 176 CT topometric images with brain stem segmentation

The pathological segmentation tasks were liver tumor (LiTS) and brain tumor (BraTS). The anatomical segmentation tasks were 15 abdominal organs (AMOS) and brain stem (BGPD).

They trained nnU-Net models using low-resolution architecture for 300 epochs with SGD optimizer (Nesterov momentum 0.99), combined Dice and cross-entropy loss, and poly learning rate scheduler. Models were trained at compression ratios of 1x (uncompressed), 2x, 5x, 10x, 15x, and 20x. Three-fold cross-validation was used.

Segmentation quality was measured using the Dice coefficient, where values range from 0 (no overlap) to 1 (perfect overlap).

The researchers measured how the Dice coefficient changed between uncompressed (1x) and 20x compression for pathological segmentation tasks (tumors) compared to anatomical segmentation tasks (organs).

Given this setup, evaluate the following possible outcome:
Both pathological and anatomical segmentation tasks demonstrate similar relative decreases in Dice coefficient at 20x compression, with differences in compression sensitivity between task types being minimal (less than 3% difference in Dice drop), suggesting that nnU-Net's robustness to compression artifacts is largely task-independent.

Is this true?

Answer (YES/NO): YES